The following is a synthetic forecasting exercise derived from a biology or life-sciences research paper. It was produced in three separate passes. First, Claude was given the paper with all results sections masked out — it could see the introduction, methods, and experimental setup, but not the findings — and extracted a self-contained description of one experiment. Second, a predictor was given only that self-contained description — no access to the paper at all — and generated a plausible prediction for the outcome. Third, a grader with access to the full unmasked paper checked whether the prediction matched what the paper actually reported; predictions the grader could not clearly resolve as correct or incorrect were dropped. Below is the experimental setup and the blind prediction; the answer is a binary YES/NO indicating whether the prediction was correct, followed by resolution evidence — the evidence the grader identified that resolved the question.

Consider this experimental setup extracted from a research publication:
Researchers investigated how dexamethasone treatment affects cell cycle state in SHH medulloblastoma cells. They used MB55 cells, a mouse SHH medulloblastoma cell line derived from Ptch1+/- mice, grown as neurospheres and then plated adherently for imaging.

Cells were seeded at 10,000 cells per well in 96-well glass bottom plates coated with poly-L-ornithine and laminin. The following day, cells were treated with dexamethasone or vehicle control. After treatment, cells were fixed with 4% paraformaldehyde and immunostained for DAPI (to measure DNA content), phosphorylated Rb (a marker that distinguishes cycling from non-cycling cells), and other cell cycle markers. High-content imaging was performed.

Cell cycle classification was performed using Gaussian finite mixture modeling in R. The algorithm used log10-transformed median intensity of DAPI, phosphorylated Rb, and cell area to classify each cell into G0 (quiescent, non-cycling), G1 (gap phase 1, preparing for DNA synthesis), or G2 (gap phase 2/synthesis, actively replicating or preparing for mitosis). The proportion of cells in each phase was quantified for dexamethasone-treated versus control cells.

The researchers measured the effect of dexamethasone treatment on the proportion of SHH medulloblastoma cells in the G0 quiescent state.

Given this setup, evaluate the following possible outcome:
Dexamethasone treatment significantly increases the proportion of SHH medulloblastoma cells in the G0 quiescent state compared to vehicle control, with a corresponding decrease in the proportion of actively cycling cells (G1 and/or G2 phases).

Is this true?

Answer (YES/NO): YES